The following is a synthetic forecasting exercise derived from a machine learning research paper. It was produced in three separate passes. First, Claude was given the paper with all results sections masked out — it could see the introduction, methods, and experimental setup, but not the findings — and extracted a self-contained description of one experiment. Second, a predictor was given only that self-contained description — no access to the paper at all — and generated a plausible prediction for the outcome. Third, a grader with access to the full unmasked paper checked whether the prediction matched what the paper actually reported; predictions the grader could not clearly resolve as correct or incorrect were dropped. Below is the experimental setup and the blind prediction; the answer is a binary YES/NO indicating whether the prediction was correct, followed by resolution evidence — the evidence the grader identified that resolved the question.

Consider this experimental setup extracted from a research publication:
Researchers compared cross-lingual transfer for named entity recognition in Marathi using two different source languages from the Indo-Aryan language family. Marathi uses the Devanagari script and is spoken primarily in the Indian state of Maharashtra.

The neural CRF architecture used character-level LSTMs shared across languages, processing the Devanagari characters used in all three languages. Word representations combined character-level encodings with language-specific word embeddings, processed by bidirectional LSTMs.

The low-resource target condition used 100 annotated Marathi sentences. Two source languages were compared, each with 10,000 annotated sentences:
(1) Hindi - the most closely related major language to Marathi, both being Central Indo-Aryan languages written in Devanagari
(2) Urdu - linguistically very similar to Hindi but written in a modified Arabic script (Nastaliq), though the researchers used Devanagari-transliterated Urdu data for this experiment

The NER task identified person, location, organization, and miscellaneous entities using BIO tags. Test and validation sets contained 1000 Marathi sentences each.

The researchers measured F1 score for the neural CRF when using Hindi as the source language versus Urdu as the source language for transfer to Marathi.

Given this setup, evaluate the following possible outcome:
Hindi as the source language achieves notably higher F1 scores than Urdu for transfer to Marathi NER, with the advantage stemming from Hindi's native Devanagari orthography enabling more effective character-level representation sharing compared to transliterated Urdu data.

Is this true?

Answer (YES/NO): NO